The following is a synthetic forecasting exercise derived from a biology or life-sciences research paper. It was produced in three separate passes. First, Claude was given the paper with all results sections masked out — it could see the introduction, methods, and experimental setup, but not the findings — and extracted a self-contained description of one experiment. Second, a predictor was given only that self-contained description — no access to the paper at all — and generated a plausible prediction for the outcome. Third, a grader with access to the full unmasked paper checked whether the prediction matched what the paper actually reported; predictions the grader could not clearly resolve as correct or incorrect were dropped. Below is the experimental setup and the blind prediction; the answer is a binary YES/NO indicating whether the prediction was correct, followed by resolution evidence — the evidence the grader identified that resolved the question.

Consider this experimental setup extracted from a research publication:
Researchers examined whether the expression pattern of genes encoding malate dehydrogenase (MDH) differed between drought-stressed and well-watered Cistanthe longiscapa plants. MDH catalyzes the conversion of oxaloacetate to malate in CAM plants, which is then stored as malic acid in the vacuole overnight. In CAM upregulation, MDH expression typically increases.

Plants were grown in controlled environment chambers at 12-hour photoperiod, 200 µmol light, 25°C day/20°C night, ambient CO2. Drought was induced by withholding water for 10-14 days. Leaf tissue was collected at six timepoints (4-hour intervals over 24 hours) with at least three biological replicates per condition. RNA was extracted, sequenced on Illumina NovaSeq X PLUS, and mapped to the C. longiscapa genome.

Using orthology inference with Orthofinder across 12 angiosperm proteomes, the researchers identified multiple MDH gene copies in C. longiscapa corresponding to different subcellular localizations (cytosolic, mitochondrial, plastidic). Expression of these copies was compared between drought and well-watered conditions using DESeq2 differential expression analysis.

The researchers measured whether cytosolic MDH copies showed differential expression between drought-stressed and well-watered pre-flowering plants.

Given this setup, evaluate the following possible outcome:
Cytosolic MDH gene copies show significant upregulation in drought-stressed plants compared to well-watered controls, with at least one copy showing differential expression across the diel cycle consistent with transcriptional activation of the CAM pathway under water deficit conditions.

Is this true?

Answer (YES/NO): NO